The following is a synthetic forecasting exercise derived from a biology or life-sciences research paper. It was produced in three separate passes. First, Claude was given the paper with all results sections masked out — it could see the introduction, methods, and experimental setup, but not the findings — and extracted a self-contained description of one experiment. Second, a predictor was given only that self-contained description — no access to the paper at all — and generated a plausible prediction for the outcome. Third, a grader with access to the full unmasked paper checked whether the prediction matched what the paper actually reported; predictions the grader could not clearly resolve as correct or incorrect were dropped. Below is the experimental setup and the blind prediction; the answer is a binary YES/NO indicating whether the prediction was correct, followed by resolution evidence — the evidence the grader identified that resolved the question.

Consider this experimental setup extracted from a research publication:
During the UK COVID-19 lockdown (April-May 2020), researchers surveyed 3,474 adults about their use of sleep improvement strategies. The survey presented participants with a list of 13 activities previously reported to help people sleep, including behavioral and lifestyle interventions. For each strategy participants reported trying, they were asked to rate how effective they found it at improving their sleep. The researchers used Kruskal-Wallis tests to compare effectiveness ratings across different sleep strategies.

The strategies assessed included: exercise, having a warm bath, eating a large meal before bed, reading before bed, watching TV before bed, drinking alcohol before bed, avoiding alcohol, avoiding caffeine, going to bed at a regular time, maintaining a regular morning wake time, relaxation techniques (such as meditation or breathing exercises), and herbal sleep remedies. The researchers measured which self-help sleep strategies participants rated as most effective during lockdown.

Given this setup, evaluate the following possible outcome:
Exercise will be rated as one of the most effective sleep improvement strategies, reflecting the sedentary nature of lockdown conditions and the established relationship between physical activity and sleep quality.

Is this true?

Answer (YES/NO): YES